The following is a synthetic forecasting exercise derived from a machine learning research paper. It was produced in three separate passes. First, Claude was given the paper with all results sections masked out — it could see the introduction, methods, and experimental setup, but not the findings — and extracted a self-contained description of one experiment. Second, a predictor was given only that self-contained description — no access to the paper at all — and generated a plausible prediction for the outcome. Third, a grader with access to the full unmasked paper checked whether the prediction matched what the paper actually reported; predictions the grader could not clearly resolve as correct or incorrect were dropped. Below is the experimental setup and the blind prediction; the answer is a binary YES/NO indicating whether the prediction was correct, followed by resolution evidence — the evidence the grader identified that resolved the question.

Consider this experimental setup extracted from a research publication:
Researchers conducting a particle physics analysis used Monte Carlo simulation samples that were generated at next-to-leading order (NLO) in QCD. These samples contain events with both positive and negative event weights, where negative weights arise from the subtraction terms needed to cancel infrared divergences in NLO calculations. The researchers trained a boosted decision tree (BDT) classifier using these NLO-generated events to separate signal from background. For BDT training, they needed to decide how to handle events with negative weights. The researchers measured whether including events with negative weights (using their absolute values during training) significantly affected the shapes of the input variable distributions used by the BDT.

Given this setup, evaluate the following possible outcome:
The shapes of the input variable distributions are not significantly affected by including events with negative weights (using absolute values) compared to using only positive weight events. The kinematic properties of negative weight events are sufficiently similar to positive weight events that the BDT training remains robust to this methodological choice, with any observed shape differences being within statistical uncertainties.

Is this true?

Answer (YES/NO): YES